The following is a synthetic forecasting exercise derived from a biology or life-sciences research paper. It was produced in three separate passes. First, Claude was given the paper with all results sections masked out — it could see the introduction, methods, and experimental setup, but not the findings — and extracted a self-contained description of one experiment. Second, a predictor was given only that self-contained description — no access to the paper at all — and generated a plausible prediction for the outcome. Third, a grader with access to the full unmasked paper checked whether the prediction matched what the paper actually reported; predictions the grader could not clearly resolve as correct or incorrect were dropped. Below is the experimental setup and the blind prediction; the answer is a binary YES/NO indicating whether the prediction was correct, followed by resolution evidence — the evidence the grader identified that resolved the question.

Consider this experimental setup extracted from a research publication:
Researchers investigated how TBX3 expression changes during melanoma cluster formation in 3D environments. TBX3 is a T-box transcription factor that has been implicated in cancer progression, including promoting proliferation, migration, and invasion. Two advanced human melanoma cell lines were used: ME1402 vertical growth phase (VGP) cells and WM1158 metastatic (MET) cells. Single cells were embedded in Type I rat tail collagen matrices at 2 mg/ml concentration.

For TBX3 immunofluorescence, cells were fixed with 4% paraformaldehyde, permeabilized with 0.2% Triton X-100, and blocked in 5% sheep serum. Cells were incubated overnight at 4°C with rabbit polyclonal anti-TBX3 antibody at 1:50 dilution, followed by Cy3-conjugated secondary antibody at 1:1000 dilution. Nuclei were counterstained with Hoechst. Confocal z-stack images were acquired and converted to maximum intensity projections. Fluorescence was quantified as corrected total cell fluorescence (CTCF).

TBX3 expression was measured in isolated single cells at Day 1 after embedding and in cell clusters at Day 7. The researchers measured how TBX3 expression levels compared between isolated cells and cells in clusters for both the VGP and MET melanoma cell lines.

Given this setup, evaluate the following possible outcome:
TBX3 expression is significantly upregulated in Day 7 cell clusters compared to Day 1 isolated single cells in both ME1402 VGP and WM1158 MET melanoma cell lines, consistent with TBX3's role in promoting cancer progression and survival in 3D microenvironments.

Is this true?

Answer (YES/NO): NO